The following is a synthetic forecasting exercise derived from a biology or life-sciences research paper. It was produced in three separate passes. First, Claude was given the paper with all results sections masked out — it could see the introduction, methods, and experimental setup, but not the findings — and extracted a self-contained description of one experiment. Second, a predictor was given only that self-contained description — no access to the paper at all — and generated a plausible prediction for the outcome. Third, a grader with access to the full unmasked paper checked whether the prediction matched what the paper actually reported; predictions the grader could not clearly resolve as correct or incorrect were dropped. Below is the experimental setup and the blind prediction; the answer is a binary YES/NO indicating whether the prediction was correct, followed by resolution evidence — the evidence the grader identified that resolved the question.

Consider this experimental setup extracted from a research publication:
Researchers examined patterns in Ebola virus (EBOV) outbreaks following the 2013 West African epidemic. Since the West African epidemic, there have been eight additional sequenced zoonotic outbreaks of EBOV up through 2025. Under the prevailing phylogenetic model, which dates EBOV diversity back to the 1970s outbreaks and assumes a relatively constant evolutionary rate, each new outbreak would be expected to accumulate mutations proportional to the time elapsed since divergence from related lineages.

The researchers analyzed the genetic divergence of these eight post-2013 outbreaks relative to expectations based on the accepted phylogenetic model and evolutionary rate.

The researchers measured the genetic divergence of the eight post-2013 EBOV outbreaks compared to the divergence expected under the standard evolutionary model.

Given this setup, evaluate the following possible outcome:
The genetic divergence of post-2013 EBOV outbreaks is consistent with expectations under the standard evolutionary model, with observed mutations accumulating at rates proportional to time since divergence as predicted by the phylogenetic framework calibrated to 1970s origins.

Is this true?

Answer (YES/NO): NO